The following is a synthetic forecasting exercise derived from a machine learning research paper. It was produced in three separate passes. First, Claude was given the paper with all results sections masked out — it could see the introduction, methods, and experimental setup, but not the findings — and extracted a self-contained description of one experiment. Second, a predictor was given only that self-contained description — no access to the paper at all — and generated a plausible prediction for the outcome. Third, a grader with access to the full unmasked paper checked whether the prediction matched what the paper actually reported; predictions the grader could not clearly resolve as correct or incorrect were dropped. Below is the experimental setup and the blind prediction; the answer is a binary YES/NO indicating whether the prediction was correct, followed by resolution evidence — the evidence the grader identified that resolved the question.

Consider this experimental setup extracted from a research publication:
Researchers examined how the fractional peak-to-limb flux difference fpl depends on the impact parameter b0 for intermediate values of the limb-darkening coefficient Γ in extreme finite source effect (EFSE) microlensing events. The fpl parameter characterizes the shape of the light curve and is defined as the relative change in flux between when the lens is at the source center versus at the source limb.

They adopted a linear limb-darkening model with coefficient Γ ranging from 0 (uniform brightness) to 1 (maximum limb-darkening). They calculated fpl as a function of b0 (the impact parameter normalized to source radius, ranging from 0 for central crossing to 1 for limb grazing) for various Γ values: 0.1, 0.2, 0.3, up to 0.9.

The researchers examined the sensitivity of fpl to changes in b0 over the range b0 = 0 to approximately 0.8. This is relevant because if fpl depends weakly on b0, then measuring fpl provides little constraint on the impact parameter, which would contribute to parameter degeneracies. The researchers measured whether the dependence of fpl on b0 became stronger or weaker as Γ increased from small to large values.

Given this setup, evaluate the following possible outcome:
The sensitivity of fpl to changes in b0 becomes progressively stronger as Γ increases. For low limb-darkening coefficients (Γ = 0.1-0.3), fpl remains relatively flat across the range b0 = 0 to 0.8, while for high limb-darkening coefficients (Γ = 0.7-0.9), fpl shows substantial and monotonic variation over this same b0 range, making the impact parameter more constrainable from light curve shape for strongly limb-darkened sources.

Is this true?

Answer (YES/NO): NO